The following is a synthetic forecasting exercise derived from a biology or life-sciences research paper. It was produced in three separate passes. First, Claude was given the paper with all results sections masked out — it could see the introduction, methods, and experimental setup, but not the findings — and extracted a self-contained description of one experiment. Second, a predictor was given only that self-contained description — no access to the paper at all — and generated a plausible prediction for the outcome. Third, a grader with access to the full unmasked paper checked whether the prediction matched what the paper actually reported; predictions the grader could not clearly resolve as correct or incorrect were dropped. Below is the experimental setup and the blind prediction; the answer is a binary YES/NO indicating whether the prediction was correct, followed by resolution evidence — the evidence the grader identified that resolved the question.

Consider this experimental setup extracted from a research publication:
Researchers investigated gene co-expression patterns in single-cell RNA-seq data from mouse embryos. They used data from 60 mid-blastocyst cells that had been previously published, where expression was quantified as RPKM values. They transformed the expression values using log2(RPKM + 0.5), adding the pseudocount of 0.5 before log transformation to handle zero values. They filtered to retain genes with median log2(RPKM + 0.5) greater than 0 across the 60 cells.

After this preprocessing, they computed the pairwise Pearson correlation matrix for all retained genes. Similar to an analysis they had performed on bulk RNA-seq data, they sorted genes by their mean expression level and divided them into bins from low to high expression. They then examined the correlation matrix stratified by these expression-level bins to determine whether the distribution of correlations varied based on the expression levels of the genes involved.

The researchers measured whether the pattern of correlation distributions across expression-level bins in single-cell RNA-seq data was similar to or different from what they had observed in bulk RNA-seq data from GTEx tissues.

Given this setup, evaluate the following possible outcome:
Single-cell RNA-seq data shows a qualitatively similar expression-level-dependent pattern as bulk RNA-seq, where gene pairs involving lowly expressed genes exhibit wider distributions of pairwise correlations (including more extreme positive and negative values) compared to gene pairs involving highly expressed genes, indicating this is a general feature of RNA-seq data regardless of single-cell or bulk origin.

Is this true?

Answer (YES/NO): NO